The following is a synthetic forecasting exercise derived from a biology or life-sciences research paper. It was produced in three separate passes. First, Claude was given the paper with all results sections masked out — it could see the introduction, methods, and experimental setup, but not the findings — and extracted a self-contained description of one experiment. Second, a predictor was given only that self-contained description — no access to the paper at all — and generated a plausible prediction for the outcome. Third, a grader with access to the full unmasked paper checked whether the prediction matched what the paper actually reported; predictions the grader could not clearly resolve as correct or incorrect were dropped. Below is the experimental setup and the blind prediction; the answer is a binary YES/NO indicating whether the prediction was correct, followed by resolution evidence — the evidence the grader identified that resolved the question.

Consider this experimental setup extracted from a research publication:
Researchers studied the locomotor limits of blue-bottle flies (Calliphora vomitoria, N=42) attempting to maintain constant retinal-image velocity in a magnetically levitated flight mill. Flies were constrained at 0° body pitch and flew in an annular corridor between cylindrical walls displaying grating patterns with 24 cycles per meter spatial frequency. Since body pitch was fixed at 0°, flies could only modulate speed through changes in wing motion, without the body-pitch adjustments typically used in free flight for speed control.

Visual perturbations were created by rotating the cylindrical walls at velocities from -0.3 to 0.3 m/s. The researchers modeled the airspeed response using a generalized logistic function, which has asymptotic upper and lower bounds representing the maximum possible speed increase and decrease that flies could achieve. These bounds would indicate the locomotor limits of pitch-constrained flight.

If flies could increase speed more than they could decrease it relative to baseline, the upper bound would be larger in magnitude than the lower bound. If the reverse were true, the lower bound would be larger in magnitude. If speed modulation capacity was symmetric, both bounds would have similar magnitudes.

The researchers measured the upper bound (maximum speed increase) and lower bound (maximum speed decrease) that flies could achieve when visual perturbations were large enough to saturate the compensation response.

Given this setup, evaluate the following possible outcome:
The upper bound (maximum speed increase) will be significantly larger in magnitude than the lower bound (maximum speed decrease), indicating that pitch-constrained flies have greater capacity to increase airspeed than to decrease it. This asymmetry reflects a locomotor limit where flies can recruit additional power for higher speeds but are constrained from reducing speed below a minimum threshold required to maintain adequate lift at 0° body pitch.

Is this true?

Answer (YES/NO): NO